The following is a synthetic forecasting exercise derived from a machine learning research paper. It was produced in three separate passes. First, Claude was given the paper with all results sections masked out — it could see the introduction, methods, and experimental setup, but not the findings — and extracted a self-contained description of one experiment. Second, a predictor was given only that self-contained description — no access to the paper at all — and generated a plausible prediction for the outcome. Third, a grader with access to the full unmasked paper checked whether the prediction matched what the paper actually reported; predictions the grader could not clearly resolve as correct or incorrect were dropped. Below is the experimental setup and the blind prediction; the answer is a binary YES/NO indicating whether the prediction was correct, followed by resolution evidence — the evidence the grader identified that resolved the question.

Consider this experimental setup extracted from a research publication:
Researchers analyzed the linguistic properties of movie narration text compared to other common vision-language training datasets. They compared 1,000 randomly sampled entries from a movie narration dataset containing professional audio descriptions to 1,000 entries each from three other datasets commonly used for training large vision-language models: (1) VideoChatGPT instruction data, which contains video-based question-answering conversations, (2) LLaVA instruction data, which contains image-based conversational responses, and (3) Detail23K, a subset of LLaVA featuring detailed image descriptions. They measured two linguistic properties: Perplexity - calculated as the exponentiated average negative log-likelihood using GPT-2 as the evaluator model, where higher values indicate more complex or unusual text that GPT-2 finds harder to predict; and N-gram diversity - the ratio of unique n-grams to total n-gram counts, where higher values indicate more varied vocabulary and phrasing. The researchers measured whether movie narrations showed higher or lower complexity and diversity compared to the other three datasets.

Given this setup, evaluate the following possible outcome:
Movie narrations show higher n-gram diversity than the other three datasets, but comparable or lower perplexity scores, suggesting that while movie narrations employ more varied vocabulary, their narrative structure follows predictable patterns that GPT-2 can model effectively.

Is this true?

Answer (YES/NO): NO